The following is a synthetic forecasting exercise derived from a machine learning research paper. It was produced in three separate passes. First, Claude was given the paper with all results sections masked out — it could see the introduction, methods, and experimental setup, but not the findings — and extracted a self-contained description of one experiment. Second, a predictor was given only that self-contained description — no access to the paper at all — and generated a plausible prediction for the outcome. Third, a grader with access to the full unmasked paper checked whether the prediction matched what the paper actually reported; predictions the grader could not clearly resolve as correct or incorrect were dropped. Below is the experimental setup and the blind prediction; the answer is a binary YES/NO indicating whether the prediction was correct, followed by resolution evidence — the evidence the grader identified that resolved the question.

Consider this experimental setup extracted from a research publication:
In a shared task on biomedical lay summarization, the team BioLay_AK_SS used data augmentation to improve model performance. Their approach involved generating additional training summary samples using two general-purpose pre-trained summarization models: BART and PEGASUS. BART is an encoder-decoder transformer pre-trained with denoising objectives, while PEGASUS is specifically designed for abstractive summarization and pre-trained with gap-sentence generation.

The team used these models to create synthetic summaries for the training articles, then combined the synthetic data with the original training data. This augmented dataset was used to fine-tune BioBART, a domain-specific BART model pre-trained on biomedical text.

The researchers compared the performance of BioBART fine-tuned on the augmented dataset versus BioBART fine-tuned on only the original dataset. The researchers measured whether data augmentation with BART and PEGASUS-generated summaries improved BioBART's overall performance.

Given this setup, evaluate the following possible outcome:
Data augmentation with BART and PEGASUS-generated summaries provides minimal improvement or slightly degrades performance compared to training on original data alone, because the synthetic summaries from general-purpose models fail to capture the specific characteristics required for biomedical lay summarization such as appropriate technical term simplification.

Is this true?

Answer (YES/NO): NO